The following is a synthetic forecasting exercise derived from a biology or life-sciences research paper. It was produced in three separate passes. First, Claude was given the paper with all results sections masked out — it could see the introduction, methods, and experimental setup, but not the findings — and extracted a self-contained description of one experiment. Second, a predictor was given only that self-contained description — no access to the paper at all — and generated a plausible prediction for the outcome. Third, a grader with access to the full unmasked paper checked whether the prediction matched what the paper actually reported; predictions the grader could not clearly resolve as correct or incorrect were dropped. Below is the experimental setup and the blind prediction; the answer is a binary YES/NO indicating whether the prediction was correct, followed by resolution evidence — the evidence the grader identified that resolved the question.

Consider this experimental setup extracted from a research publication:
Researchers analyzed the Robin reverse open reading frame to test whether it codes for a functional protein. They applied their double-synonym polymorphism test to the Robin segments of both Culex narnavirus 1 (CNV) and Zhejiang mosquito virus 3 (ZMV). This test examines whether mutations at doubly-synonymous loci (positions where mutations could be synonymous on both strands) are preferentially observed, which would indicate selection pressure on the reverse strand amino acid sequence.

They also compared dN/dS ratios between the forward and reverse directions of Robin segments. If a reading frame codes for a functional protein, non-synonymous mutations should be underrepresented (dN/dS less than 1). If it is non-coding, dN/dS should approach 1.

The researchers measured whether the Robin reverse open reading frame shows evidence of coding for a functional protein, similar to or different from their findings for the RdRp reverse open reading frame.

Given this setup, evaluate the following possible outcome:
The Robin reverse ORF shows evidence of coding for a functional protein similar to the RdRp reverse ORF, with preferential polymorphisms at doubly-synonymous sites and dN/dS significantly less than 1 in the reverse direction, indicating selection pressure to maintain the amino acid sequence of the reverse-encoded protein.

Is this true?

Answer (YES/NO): NO